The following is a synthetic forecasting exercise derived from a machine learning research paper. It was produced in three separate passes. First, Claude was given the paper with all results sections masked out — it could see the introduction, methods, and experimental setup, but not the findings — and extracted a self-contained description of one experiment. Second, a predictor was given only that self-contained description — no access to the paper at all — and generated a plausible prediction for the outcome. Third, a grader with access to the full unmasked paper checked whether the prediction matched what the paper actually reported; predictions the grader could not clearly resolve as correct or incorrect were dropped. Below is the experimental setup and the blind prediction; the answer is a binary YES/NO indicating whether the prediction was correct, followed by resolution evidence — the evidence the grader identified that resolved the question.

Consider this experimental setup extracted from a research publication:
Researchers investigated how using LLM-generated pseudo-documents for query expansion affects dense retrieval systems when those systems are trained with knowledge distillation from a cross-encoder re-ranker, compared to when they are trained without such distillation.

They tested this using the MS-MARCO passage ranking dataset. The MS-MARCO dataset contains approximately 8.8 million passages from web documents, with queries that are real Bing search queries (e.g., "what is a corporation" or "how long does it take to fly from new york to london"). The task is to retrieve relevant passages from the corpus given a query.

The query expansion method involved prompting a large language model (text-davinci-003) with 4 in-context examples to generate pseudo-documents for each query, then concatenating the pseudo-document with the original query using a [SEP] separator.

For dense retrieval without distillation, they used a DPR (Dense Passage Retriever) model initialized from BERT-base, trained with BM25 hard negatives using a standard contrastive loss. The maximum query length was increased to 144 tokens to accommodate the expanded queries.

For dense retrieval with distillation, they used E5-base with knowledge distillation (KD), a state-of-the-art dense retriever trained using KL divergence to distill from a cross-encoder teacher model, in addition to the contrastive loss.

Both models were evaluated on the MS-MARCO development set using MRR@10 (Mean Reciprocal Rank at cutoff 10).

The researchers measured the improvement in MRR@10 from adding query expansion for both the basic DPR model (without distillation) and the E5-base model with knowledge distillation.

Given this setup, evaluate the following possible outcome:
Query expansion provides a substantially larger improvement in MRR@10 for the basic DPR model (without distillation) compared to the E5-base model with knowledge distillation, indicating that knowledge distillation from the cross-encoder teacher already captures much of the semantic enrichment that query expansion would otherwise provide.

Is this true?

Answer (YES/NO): YES